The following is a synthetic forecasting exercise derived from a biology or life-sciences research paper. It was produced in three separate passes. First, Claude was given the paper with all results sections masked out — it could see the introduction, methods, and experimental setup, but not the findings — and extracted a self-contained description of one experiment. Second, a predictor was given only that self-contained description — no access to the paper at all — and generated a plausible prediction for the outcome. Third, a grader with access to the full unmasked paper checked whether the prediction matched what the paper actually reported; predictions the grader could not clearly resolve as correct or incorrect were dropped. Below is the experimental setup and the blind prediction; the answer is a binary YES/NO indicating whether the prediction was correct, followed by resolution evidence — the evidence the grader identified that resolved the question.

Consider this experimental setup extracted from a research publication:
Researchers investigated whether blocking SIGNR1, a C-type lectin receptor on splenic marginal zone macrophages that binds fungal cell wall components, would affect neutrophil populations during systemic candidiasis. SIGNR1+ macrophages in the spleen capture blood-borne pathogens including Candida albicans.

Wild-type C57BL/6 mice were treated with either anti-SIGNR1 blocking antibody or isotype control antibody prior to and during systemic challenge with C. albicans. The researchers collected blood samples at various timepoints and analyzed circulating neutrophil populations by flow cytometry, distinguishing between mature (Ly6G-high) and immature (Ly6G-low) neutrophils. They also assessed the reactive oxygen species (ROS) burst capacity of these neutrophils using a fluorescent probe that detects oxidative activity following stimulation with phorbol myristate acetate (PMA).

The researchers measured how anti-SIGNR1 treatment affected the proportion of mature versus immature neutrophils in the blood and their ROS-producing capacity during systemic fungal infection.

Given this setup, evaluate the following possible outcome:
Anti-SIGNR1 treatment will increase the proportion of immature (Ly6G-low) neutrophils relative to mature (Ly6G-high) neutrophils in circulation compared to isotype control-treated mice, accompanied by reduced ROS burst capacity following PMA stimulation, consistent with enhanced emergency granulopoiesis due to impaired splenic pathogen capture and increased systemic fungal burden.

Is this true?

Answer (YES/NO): NO